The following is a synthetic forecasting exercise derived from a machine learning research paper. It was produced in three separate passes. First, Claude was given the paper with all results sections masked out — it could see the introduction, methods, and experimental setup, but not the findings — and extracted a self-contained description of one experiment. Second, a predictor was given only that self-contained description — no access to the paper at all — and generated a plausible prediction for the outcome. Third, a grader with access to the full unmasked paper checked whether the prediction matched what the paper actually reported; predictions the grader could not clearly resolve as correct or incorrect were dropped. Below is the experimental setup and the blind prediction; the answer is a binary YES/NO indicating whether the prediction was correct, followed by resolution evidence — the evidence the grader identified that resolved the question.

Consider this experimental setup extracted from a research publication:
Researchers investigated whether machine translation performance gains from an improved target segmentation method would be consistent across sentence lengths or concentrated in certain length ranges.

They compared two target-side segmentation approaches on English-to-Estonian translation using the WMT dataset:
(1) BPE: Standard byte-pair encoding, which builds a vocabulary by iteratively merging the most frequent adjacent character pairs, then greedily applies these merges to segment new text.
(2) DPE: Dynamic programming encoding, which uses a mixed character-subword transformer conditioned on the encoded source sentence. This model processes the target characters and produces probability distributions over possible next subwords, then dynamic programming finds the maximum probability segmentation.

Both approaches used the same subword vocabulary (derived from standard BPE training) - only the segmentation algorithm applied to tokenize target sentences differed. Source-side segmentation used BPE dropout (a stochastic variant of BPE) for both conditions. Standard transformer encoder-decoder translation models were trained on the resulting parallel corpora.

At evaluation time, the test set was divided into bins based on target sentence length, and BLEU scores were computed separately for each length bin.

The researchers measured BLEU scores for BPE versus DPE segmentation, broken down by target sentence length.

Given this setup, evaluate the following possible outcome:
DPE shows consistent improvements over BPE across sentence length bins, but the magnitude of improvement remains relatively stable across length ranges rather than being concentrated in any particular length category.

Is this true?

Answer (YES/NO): NO